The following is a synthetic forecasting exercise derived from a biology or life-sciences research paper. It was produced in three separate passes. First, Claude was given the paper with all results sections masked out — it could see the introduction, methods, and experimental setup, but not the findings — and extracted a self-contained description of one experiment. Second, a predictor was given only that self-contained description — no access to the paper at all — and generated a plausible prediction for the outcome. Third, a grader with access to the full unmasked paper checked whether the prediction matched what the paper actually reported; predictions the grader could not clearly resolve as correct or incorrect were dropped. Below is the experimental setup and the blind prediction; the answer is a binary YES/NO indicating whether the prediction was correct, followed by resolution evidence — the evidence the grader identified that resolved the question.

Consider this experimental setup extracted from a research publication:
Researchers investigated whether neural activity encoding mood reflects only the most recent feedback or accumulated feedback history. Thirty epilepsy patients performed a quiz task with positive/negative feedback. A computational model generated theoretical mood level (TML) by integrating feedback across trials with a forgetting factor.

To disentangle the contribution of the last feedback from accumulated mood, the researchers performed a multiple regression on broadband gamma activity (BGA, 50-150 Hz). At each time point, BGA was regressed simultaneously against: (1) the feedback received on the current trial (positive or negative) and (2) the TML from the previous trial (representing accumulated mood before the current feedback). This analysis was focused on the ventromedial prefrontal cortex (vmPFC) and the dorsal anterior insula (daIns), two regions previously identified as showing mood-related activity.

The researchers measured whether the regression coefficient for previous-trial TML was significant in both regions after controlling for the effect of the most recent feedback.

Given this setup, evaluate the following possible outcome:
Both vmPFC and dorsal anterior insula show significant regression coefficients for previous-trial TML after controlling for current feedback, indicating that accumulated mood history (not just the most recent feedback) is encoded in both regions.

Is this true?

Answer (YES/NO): YES